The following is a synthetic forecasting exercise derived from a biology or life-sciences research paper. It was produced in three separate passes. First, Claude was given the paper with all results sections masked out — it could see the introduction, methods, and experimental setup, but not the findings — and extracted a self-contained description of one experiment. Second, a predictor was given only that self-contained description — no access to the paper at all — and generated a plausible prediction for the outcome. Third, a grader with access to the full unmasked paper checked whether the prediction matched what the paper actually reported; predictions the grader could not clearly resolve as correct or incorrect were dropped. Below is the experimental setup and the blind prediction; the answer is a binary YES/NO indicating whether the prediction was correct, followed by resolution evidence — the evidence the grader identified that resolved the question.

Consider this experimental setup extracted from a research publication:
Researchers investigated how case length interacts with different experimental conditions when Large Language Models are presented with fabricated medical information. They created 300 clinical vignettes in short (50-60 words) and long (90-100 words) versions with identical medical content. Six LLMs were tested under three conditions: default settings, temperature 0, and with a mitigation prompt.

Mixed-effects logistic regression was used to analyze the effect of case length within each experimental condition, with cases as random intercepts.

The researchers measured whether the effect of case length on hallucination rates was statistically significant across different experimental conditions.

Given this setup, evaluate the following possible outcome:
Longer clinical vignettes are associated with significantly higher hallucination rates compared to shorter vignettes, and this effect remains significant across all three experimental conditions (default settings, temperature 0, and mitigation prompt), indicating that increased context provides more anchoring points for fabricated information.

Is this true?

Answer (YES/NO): NO